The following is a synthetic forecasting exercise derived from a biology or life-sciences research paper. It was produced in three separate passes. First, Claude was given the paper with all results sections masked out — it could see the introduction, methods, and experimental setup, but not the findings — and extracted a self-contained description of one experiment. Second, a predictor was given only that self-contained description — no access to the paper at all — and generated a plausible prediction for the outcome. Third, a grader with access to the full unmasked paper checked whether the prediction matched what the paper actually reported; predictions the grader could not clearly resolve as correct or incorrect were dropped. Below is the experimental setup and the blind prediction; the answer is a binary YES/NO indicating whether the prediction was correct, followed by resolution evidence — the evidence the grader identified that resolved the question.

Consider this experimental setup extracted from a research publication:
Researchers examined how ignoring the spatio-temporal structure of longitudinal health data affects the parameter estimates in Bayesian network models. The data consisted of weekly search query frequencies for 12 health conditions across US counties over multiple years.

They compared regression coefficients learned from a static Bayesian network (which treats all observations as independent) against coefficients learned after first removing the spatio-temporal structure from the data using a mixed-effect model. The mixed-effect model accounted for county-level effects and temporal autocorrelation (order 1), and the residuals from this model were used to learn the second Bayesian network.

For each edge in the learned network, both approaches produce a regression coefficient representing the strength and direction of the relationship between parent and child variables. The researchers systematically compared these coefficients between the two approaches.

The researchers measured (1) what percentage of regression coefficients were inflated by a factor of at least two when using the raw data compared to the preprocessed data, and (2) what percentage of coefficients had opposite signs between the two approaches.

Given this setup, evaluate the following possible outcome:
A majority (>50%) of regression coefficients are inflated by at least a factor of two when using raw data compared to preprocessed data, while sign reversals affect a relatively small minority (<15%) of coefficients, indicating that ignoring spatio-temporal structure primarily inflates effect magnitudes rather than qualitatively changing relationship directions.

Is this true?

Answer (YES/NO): NO